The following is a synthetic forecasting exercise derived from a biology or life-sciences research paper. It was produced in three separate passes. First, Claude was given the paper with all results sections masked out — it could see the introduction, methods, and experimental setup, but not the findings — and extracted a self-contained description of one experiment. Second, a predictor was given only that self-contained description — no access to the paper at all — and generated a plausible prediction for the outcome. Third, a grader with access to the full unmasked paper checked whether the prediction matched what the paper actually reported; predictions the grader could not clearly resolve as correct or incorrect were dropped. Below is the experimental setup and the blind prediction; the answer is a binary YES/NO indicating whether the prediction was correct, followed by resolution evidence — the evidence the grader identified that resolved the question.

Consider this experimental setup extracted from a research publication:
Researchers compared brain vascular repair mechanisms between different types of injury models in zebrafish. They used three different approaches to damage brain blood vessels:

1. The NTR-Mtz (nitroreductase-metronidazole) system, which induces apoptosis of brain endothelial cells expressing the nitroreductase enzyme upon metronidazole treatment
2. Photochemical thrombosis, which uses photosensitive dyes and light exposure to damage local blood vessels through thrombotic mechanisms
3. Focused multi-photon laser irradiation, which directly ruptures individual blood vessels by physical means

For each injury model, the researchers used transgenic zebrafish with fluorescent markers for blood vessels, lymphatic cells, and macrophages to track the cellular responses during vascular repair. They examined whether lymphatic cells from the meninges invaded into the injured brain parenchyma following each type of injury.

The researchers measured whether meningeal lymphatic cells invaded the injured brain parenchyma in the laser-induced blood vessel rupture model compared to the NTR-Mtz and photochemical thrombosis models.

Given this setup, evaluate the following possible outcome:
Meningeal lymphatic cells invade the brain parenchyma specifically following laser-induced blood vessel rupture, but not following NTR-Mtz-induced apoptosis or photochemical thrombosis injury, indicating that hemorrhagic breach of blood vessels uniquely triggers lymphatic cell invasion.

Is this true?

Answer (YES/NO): NO